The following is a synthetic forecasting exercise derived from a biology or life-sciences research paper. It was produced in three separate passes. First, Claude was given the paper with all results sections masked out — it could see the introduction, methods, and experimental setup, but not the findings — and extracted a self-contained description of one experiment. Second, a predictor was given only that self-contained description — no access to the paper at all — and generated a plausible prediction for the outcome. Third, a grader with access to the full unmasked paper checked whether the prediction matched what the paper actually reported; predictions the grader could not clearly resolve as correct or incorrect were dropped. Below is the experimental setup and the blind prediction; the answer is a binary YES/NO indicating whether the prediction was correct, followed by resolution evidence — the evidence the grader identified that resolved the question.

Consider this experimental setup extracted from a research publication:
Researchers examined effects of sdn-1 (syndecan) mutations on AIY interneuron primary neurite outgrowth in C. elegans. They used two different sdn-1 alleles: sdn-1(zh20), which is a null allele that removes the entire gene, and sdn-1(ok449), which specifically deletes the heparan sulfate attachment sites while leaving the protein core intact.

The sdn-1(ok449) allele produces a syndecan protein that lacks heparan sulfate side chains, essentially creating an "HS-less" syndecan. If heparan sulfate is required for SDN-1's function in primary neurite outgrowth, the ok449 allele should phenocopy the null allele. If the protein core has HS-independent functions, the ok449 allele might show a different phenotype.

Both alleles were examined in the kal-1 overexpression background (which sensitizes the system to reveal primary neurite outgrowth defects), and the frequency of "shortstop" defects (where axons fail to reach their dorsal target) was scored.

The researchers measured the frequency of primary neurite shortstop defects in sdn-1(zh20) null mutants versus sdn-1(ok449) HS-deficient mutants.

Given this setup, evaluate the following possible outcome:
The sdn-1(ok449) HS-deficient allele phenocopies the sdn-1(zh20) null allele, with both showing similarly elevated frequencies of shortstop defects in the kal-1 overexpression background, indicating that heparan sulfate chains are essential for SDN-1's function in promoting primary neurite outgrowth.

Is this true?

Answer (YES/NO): NO